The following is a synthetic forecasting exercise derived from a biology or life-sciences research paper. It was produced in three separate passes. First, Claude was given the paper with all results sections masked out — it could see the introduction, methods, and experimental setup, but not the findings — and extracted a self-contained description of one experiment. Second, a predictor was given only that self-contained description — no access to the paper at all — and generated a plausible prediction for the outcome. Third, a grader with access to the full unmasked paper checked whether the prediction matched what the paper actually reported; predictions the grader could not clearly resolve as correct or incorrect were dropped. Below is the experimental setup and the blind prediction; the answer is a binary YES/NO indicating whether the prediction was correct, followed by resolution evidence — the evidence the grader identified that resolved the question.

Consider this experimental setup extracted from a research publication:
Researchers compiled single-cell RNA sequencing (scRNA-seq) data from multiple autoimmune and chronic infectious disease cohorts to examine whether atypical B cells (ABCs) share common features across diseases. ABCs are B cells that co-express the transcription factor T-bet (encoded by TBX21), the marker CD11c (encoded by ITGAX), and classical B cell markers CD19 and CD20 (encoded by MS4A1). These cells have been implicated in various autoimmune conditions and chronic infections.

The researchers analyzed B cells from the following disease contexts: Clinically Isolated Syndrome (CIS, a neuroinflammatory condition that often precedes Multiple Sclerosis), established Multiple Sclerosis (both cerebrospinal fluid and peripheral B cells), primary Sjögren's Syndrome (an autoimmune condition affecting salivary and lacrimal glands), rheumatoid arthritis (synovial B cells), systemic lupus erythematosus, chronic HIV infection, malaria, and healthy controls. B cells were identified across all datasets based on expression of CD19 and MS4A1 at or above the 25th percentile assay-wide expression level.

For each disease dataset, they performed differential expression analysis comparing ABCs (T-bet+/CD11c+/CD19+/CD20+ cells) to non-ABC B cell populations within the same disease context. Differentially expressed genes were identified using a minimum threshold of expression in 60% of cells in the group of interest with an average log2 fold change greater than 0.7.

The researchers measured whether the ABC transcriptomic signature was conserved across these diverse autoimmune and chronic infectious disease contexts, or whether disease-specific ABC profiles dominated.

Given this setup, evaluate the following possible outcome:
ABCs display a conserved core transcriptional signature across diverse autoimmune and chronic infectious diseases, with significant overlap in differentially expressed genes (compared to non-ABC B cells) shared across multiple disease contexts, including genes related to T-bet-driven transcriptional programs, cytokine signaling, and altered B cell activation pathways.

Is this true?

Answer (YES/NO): YES